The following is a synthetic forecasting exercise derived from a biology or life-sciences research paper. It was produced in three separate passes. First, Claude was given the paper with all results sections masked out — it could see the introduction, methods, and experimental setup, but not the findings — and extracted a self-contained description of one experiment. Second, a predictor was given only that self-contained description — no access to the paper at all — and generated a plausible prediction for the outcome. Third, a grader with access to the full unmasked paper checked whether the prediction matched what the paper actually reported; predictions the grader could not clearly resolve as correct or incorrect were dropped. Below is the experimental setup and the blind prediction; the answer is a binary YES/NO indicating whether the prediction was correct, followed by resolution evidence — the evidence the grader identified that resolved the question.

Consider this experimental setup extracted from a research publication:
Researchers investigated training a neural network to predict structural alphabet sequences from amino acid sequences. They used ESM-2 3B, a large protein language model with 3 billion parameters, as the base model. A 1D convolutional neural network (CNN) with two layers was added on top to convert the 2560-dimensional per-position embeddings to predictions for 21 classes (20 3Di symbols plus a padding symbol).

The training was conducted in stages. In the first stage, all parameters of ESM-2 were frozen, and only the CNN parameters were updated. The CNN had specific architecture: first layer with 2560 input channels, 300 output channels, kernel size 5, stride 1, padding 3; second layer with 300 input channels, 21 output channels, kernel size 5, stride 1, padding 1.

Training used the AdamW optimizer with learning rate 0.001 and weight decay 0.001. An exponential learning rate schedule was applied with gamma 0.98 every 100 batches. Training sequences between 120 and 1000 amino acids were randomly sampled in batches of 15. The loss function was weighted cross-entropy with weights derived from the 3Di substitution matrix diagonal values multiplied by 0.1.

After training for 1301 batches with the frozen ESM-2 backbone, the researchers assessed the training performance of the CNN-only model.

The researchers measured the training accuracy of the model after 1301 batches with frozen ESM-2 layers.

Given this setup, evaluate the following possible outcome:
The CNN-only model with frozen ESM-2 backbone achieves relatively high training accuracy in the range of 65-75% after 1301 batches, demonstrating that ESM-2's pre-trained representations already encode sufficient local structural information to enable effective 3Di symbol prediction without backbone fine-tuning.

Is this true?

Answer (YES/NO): NO